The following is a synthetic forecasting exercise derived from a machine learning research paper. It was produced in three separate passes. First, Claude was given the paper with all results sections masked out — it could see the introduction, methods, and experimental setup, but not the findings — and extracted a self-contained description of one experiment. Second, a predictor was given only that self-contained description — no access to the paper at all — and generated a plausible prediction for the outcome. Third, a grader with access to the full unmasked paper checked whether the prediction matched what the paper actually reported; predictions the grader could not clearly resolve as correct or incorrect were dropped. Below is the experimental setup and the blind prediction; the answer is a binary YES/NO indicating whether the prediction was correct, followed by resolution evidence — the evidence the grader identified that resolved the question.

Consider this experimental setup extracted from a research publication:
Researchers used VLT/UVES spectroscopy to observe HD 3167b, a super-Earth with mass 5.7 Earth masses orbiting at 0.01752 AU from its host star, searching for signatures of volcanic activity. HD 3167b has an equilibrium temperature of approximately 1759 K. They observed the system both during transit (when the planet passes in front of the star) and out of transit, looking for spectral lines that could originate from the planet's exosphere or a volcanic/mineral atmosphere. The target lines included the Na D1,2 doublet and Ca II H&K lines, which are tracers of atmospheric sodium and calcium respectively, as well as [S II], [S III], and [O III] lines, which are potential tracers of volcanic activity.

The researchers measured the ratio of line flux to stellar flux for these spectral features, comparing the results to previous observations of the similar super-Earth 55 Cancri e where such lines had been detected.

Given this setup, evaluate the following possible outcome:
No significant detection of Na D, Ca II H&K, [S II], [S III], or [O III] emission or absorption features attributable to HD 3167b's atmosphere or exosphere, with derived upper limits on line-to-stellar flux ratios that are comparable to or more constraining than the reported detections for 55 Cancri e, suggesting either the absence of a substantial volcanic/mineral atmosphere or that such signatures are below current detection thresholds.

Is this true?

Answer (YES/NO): YES